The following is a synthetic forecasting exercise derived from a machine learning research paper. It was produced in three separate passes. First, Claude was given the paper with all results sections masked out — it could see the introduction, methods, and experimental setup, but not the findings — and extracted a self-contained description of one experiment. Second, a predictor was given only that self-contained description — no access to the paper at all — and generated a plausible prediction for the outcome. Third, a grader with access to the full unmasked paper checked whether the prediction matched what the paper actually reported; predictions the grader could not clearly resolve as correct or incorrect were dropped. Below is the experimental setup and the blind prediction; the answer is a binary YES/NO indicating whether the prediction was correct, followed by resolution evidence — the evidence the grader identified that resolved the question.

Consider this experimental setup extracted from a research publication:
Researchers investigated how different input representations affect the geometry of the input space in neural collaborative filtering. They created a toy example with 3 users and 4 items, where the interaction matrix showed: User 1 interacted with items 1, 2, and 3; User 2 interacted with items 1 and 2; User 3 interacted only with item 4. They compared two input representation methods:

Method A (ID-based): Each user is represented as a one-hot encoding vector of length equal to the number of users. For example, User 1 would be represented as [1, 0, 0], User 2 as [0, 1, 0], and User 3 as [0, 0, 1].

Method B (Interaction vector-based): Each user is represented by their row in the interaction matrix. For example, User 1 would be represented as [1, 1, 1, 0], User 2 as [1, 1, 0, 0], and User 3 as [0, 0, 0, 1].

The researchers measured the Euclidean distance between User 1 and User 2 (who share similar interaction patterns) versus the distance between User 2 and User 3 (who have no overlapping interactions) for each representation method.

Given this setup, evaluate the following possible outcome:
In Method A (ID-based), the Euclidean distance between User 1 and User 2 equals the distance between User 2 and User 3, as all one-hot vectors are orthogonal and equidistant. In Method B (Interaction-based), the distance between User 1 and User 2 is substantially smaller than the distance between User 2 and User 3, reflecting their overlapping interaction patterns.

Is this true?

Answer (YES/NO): YES